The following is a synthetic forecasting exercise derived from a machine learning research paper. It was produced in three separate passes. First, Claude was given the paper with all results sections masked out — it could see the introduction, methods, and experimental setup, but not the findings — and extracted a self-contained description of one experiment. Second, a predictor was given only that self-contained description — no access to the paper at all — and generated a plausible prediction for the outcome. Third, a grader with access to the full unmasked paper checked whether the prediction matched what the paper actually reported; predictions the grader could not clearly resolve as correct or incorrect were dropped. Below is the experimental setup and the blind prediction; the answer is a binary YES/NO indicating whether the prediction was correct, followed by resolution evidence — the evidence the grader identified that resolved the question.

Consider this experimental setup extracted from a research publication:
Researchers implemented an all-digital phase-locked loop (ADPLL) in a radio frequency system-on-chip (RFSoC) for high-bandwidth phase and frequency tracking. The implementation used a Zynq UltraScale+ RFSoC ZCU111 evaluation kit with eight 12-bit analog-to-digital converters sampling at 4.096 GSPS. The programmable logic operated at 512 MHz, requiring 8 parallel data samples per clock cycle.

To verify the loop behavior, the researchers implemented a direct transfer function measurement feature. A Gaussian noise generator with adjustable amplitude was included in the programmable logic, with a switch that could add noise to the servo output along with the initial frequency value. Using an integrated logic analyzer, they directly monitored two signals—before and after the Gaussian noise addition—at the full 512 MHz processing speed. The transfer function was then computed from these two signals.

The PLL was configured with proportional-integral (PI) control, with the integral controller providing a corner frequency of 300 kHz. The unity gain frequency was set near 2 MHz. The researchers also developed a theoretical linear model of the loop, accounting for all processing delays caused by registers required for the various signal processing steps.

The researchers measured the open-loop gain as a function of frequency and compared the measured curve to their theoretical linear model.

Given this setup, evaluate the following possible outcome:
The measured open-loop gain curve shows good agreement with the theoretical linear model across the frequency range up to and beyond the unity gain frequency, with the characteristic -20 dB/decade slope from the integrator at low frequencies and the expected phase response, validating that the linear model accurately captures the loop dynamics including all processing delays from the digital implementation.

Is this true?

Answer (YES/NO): YES